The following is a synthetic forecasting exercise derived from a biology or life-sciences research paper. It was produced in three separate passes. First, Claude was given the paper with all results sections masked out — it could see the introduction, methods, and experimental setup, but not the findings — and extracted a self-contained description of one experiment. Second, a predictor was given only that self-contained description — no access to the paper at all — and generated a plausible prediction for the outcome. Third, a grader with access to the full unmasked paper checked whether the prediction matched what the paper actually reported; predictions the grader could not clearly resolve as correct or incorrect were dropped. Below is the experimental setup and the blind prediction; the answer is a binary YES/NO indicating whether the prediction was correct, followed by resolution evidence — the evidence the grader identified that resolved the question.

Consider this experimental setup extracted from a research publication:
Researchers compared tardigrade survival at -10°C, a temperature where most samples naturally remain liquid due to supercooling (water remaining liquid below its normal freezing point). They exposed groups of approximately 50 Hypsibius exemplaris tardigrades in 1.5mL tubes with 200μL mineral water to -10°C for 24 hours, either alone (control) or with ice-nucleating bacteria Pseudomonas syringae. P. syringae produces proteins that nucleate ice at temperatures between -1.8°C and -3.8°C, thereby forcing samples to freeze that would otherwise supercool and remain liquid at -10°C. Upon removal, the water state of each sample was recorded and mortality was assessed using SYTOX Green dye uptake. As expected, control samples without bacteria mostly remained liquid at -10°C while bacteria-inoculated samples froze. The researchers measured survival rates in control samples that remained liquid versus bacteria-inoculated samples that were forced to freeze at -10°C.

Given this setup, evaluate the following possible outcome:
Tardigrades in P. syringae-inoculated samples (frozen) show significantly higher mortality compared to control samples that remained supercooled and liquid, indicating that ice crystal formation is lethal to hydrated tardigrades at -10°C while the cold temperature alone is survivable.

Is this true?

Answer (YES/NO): NO